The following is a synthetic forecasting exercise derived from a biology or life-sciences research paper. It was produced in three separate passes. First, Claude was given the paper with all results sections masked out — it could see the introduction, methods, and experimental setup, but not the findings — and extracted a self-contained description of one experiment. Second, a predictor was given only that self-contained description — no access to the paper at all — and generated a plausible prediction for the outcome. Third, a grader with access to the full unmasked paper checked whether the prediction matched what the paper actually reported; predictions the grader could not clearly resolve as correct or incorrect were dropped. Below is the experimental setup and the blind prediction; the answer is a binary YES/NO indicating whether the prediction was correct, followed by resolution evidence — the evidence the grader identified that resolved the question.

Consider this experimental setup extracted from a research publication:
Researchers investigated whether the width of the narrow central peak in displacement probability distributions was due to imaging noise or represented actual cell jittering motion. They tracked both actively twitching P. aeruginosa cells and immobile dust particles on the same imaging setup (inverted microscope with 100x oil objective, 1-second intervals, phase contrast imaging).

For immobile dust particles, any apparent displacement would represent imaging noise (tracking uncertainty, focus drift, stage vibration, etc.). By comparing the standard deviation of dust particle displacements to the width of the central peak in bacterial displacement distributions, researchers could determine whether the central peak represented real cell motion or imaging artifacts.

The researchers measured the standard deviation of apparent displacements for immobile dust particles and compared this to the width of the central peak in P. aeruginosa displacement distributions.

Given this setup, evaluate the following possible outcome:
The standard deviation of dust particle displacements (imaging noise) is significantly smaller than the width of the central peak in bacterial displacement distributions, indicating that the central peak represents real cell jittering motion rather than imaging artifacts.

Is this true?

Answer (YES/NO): YES